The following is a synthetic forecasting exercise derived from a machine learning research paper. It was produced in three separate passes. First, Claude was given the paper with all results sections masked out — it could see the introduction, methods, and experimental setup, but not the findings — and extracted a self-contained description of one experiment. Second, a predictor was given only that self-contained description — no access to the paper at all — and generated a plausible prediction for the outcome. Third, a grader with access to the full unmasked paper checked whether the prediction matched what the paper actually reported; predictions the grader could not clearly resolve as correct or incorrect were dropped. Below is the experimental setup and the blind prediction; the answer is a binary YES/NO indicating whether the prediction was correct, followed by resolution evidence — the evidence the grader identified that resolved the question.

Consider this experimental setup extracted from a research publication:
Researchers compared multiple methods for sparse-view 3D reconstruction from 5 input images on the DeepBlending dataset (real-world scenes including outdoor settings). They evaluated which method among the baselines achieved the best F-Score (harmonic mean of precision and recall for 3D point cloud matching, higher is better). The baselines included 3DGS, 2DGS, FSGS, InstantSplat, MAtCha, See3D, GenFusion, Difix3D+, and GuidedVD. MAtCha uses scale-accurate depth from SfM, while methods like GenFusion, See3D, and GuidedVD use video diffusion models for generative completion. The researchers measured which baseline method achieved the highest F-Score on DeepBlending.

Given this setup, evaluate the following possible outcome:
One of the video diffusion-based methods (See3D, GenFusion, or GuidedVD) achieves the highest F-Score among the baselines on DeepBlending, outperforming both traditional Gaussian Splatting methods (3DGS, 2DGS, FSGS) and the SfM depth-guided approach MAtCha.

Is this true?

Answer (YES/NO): NO